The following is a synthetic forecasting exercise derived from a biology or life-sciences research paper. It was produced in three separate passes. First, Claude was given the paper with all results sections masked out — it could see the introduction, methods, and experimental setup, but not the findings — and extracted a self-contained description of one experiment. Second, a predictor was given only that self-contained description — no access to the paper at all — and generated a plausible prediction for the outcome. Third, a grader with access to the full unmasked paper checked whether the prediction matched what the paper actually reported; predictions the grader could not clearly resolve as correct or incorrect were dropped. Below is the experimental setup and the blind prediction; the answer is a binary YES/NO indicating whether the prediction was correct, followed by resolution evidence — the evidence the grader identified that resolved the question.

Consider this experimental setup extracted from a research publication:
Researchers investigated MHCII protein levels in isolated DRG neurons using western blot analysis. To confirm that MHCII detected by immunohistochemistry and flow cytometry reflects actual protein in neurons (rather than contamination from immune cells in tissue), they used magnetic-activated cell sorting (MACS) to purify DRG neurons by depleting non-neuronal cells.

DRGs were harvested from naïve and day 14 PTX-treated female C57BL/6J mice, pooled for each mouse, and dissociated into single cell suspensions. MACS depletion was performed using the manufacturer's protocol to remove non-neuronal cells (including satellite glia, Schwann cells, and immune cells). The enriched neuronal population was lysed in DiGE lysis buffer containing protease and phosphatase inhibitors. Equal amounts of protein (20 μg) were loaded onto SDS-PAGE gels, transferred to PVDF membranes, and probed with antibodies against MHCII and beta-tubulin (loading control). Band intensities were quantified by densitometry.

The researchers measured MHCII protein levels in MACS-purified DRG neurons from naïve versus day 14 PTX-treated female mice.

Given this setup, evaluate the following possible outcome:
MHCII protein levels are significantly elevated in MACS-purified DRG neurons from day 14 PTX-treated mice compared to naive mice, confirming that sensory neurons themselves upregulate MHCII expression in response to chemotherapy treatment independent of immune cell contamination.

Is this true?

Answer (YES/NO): NO